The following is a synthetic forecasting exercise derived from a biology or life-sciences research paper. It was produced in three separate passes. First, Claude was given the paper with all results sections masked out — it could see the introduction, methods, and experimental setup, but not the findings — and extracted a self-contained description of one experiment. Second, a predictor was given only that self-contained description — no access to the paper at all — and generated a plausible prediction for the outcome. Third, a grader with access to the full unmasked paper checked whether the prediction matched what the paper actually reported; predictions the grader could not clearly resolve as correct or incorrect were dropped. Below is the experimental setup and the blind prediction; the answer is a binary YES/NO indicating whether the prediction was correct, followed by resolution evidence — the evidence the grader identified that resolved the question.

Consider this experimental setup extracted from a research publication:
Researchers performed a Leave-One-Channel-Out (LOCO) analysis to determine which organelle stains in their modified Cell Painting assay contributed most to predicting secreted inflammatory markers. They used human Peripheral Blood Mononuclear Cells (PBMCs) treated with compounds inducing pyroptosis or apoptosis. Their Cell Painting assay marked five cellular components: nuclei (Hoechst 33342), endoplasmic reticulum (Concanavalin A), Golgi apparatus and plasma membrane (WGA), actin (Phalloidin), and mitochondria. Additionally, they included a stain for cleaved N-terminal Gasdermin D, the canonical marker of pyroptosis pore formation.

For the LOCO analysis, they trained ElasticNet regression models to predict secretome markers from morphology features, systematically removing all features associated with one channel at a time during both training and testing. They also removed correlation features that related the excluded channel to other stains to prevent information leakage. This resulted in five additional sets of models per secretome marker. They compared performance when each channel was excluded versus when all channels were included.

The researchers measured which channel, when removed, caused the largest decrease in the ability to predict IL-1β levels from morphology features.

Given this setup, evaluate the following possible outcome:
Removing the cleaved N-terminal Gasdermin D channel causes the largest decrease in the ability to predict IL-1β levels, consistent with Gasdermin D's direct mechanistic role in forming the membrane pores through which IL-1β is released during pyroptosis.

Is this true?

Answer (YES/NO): NO